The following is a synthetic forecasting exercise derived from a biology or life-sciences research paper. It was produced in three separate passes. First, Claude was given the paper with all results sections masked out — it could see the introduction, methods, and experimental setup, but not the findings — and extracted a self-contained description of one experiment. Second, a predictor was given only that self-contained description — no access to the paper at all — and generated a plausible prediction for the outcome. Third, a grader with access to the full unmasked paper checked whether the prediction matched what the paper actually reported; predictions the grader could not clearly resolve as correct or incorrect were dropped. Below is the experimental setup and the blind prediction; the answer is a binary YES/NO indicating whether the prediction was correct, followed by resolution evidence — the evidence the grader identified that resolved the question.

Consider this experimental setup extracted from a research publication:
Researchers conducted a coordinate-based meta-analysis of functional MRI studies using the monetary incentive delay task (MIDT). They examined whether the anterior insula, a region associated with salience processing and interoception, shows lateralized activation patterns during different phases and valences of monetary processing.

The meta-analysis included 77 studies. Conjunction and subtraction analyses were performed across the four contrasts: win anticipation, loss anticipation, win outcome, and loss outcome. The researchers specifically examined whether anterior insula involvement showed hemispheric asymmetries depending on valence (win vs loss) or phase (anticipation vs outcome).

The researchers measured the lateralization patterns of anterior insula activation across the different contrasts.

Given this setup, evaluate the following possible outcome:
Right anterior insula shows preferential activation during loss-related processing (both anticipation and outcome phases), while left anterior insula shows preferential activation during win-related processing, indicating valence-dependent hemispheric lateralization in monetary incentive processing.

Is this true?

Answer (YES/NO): NO